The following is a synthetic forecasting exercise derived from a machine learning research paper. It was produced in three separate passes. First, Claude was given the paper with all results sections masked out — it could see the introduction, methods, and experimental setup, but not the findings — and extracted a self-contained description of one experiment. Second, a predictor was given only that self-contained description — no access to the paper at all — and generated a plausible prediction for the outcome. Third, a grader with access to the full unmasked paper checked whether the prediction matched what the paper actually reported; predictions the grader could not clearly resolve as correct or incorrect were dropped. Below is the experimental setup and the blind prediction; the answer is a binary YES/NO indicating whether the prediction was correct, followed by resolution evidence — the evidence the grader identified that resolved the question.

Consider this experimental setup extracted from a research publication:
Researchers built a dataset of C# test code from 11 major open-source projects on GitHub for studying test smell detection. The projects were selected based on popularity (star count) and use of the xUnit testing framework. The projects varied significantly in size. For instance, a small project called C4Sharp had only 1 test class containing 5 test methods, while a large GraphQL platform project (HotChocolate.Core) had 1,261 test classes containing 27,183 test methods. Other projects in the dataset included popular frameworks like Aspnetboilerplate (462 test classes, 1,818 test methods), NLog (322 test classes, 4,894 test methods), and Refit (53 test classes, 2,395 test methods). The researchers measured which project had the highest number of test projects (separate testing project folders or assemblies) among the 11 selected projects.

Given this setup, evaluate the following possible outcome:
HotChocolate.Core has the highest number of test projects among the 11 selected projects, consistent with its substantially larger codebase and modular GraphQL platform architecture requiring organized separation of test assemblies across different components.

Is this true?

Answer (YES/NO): NO